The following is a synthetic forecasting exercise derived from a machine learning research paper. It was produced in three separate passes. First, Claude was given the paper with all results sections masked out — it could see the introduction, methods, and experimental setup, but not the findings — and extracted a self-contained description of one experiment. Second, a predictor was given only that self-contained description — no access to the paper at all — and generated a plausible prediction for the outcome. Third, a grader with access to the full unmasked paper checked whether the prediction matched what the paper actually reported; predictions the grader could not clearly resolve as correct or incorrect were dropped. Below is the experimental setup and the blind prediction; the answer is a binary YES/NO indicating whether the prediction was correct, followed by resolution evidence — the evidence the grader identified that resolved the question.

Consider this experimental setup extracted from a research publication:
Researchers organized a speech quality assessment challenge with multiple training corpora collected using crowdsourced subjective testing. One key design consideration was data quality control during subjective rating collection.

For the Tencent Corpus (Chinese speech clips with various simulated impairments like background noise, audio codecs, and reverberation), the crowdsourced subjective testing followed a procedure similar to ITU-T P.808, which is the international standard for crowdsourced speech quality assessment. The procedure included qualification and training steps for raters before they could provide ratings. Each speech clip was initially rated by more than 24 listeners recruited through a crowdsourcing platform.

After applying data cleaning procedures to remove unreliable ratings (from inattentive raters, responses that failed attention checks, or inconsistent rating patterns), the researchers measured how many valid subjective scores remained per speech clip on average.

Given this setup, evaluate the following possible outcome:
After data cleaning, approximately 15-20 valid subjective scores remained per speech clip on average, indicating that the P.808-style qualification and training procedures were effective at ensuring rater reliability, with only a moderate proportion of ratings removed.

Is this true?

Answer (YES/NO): NO